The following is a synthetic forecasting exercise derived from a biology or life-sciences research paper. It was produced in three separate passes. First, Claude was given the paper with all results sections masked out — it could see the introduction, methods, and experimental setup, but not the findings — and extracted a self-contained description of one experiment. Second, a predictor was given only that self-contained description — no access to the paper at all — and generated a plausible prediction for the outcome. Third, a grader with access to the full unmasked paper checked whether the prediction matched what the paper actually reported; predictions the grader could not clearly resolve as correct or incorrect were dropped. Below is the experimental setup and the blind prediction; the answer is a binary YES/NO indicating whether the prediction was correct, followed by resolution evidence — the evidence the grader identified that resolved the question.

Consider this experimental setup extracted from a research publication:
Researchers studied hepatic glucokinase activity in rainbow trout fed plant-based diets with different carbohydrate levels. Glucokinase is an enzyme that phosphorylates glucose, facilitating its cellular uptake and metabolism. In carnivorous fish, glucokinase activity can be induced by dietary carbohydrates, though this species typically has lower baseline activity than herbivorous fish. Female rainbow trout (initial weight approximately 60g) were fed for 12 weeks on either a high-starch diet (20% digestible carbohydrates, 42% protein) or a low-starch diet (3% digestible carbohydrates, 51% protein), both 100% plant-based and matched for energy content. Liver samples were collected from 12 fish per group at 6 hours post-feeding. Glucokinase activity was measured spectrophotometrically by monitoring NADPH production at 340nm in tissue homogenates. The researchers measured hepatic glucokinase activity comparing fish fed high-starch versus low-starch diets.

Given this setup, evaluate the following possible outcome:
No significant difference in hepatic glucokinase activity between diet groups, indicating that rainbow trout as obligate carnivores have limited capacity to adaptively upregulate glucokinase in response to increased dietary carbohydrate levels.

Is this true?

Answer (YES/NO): NO